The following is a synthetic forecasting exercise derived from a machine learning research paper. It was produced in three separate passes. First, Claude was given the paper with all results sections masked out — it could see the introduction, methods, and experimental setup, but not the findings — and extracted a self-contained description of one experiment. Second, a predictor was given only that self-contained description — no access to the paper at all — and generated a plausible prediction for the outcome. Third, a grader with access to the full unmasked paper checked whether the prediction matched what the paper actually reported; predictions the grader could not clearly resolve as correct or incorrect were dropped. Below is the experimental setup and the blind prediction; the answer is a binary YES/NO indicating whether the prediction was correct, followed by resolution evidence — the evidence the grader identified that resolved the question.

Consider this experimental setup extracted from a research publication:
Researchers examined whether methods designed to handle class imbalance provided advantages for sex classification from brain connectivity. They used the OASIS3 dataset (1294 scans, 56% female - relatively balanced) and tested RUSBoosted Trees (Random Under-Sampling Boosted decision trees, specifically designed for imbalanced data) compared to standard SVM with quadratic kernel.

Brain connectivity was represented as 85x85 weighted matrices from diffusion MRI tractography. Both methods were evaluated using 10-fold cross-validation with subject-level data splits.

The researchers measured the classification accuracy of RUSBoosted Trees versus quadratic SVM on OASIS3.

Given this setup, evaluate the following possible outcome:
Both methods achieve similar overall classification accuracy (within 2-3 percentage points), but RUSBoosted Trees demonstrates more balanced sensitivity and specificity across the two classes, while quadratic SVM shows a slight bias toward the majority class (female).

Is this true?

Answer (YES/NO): NO